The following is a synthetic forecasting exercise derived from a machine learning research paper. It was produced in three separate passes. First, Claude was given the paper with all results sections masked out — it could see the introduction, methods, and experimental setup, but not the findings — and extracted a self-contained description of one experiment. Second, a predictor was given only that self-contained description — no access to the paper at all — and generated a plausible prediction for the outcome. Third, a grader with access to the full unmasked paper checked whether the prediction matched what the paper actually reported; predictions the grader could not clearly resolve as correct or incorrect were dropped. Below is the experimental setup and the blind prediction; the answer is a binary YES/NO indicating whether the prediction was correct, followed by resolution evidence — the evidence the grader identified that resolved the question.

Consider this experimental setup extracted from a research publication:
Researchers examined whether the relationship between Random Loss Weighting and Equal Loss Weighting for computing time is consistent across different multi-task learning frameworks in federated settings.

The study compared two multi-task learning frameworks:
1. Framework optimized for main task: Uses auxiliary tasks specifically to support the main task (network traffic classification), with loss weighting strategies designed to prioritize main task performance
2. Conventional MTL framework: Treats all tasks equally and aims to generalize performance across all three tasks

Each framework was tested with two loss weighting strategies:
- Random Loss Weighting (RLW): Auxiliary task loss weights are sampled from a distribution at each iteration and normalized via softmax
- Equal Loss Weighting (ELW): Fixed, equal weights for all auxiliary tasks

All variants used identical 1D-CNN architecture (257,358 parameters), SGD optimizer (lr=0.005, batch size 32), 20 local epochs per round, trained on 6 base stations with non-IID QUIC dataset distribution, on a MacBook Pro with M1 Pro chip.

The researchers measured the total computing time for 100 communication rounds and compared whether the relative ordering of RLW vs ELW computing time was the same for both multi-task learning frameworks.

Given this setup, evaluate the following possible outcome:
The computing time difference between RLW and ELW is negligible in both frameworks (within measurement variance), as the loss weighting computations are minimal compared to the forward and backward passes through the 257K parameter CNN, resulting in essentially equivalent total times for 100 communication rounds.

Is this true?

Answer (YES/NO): NO